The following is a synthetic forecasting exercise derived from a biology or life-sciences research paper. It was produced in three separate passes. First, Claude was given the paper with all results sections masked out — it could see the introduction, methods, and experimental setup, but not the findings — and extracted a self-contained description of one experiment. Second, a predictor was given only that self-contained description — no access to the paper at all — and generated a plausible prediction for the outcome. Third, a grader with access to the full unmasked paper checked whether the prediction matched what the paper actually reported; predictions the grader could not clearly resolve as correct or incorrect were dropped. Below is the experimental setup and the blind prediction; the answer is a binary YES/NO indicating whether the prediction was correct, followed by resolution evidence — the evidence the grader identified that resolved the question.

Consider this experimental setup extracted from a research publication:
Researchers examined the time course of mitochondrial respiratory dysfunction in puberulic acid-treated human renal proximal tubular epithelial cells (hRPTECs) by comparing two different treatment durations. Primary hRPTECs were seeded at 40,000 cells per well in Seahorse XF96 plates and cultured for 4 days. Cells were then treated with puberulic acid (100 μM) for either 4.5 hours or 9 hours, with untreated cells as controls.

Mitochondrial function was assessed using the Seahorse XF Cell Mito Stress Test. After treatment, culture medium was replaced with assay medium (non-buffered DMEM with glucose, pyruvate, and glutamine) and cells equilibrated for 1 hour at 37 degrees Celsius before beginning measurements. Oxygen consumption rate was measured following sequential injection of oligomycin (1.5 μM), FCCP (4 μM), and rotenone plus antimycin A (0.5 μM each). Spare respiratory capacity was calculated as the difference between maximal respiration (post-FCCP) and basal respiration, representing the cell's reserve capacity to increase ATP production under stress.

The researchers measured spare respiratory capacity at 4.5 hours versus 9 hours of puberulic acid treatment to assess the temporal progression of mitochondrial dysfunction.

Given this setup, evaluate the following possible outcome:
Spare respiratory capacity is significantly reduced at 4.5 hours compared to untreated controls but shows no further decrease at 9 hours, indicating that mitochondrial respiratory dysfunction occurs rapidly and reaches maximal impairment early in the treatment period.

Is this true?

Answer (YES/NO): NO